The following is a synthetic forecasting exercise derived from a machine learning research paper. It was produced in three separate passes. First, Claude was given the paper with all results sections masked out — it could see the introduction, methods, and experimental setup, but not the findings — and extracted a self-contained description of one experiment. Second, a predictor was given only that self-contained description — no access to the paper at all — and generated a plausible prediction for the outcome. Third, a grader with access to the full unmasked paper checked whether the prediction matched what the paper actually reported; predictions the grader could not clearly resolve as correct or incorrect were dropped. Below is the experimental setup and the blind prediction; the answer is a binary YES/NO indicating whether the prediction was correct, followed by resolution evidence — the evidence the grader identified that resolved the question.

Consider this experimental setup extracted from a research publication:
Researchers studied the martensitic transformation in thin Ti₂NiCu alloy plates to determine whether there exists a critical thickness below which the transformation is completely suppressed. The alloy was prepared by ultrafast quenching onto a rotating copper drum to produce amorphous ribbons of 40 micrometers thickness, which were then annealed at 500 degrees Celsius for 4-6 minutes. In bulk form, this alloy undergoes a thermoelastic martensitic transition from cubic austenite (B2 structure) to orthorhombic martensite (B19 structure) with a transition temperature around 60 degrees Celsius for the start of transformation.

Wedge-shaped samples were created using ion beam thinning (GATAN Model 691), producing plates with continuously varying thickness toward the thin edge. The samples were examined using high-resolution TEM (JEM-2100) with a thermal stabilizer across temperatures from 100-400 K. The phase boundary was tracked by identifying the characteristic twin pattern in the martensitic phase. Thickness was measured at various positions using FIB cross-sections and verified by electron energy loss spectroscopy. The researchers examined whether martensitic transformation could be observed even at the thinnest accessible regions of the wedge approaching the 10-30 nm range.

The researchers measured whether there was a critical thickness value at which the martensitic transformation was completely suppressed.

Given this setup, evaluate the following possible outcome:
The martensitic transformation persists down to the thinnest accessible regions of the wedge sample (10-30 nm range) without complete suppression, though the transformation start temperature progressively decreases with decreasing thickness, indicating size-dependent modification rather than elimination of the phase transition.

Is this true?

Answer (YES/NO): NO